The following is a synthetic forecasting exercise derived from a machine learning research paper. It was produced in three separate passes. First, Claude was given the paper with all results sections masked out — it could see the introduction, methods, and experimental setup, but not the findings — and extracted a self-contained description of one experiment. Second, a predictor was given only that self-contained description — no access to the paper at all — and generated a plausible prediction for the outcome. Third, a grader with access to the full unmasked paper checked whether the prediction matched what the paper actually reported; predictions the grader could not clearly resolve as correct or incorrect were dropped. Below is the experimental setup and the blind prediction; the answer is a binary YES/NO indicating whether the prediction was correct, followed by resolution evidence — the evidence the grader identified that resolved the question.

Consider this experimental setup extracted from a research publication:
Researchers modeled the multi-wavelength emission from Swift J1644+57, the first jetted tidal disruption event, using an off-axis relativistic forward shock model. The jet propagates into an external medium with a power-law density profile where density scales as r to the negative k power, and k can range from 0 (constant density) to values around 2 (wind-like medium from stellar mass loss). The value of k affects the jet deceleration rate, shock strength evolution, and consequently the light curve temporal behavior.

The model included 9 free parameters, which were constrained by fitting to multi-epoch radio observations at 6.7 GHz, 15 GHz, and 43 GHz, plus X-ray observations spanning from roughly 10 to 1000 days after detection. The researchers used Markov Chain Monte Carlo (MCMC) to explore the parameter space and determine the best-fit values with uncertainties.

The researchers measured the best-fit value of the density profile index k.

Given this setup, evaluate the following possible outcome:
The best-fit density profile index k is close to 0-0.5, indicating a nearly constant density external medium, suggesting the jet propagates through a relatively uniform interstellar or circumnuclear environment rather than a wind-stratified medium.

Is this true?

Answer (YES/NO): NO